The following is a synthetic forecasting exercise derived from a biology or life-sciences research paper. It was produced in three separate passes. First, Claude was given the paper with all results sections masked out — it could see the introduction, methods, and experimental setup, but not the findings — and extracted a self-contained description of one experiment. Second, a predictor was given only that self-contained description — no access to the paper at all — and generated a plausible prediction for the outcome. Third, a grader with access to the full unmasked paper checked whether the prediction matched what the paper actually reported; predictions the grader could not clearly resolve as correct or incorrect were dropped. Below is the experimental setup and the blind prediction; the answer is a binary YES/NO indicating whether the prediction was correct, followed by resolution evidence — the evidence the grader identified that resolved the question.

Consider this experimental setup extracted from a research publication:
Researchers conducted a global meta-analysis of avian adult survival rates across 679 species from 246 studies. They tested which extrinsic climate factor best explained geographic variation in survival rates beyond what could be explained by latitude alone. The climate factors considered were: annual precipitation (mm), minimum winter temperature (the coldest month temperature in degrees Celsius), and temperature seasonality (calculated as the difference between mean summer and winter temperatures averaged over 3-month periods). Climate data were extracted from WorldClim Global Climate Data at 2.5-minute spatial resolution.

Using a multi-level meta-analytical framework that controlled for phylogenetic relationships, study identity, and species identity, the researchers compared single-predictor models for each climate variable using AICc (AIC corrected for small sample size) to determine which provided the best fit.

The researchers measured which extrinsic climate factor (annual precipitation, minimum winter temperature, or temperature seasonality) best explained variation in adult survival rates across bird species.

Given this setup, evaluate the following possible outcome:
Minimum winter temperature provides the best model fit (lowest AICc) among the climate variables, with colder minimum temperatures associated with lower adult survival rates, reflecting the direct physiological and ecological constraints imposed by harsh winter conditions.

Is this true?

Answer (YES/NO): NO